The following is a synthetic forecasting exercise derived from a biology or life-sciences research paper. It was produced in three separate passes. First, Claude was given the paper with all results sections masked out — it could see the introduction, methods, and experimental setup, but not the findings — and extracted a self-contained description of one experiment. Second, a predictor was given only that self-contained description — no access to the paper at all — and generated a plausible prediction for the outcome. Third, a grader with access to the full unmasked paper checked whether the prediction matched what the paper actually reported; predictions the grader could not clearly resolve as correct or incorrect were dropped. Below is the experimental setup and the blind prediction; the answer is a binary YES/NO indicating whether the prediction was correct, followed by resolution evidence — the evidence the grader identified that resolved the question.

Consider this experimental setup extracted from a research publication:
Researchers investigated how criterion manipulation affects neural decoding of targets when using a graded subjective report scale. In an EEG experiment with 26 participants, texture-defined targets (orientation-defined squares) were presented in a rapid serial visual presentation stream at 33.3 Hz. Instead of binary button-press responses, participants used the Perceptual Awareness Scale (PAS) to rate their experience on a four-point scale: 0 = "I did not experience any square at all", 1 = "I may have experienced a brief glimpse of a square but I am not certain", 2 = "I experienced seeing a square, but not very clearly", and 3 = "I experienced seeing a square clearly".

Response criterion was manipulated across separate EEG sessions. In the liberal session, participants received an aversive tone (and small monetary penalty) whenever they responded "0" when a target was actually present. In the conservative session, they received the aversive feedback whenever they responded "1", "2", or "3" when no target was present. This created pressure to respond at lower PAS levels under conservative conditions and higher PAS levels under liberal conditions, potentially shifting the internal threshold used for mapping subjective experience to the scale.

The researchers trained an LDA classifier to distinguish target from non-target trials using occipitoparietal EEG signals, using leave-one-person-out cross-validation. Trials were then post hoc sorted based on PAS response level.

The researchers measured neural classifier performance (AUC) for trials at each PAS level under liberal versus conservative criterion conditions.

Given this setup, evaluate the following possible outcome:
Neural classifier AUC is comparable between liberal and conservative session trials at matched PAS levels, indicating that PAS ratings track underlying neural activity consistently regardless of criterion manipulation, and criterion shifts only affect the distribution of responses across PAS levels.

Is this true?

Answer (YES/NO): NO